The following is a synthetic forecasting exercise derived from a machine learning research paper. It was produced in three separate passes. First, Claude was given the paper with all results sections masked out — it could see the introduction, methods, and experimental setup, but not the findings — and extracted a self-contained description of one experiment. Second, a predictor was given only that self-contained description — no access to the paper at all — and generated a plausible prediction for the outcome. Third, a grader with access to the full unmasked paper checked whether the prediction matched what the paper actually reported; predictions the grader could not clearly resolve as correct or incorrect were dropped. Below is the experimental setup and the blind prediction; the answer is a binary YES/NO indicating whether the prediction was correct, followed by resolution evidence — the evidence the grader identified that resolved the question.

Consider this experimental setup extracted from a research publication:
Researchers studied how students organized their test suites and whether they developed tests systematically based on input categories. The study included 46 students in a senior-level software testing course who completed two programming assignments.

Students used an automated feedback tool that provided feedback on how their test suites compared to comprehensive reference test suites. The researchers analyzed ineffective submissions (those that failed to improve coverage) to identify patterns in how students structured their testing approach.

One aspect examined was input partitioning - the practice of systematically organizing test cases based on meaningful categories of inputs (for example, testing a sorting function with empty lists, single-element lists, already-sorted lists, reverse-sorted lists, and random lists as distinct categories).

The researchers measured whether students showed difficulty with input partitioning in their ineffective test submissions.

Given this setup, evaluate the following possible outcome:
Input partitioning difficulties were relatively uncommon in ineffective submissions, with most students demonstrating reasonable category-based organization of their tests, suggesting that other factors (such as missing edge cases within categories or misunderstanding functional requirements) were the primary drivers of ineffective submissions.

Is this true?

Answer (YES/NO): NO